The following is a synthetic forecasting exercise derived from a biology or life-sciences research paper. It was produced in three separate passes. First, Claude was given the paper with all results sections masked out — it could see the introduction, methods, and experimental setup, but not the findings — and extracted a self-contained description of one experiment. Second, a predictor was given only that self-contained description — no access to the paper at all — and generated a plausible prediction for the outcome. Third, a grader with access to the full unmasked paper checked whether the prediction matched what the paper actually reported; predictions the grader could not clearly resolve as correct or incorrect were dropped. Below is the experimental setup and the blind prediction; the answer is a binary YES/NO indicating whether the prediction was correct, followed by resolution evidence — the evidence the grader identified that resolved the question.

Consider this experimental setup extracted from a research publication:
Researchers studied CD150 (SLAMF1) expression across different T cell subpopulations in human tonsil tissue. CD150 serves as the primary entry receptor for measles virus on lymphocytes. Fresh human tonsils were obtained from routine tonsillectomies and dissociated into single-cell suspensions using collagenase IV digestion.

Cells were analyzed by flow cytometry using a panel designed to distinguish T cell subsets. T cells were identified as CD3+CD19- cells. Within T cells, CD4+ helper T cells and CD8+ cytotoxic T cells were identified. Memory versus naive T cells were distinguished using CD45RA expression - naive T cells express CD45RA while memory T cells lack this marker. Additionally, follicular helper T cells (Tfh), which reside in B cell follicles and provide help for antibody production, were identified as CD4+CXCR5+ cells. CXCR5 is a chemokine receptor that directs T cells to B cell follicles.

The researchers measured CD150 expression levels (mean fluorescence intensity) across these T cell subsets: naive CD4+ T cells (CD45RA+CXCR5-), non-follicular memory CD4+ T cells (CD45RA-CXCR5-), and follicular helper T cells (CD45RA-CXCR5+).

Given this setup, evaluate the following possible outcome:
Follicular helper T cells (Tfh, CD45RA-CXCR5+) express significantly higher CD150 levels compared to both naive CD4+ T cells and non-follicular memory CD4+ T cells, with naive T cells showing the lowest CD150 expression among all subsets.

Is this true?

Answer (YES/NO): NO